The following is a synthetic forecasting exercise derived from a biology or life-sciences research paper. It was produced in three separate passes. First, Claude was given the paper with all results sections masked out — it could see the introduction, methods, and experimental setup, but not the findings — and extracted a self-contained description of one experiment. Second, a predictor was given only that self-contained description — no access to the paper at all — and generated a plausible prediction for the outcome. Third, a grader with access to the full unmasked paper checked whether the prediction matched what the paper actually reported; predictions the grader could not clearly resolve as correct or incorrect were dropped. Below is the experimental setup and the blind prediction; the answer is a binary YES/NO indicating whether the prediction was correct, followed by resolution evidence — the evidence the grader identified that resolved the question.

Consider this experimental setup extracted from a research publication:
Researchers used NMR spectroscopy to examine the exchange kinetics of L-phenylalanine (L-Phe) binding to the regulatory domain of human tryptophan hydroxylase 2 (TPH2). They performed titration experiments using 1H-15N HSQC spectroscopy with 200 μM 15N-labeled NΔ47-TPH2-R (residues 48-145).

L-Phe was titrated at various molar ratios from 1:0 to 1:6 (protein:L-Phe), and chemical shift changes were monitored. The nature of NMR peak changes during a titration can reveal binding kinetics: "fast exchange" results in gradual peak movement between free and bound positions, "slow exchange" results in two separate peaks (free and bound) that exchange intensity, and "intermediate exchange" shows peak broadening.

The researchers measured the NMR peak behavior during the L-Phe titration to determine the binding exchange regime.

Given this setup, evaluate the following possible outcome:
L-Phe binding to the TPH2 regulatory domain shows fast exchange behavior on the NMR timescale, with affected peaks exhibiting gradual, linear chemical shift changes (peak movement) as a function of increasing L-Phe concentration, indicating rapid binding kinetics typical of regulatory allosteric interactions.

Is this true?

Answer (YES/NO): NO